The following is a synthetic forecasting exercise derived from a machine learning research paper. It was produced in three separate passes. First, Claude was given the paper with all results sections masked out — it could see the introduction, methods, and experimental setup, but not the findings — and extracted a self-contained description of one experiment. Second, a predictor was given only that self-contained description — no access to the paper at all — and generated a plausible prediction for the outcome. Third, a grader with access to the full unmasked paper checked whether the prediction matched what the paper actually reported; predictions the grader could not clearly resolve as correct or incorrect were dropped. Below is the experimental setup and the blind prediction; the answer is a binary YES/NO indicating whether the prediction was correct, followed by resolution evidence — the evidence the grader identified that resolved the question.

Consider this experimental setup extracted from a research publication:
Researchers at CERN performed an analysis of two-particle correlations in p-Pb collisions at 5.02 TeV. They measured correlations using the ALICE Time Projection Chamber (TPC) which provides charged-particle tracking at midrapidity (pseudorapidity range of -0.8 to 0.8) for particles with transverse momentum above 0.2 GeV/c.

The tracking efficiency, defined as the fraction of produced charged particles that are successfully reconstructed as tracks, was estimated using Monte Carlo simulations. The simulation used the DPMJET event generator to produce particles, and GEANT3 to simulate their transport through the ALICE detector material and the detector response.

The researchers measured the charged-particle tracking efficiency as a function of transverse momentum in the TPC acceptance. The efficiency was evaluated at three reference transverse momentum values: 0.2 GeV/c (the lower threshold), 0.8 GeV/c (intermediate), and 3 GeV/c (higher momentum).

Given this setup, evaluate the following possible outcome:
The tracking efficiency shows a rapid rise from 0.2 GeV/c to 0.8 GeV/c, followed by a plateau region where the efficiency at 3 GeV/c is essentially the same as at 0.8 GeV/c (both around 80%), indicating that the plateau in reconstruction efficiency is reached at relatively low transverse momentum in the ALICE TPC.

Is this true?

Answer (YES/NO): NO